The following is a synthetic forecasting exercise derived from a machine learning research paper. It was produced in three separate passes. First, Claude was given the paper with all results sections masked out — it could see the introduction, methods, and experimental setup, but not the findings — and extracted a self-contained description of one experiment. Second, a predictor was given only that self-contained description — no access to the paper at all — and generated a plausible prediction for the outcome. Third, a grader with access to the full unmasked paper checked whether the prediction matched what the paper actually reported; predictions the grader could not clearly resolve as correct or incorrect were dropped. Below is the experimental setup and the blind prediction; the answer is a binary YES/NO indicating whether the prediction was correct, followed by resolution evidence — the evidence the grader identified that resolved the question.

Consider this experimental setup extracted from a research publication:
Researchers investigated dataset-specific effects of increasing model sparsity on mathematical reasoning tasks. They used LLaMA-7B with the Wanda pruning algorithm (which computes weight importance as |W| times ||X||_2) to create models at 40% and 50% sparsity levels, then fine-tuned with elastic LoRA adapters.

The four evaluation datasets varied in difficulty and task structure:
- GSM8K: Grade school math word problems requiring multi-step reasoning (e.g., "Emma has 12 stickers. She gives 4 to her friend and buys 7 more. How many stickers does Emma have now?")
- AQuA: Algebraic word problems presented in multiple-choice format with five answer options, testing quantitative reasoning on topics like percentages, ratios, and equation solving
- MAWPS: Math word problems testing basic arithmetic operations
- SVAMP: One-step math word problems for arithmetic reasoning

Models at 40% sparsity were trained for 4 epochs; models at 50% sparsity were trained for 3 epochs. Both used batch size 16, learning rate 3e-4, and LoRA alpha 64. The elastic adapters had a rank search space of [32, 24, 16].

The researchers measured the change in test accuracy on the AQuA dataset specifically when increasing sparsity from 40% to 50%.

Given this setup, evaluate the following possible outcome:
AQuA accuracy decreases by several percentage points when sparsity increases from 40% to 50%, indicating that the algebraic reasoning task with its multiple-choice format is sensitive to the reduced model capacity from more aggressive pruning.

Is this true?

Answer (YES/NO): NO